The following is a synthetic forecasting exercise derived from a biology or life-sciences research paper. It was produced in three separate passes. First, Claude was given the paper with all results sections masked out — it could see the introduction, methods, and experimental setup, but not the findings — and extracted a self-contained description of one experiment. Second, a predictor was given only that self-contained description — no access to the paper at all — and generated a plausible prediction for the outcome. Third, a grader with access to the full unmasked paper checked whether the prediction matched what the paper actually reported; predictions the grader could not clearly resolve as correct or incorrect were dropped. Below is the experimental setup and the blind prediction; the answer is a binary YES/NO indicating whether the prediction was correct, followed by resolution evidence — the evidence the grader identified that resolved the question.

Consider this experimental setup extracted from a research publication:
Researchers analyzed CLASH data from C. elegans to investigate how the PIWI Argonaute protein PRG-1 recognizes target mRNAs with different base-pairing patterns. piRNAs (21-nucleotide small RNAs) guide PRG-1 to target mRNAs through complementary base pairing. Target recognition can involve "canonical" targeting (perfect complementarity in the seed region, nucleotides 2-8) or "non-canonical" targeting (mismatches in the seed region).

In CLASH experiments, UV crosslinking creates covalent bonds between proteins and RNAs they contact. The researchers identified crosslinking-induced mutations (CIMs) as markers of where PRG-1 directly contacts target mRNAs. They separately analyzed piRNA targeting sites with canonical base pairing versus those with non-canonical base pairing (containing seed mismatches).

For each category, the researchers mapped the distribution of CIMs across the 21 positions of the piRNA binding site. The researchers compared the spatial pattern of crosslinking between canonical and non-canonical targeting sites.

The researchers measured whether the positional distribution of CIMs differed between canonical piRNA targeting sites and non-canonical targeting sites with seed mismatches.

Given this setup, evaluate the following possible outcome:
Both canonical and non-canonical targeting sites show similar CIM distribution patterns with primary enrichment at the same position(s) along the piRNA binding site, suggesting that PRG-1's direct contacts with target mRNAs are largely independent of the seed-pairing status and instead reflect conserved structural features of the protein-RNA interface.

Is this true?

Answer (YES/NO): NO